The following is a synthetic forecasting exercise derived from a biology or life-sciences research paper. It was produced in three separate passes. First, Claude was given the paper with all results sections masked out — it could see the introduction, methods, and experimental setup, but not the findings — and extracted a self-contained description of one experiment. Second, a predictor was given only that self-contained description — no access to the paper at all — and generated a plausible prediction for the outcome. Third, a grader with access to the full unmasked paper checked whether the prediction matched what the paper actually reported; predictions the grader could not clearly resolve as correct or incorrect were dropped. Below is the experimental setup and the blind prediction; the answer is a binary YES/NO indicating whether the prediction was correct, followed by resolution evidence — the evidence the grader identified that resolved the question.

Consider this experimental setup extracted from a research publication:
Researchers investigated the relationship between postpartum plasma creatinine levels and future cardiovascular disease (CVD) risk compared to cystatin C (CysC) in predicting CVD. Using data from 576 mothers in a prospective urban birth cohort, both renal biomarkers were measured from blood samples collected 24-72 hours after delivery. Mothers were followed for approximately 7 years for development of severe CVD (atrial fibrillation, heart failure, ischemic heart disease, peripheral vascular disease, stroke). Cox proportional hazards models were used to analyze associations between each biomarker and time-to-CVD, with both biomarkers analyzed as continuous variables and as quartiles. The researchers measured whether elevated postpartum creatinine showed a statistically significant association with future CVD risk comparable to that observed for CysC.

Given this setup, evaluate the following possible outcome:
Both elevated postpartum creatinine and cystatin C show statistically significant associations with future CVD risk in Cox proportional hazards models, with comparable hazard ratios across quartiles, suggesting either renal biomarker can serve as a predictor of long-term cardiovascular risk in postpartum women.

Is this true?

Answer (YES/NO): NO